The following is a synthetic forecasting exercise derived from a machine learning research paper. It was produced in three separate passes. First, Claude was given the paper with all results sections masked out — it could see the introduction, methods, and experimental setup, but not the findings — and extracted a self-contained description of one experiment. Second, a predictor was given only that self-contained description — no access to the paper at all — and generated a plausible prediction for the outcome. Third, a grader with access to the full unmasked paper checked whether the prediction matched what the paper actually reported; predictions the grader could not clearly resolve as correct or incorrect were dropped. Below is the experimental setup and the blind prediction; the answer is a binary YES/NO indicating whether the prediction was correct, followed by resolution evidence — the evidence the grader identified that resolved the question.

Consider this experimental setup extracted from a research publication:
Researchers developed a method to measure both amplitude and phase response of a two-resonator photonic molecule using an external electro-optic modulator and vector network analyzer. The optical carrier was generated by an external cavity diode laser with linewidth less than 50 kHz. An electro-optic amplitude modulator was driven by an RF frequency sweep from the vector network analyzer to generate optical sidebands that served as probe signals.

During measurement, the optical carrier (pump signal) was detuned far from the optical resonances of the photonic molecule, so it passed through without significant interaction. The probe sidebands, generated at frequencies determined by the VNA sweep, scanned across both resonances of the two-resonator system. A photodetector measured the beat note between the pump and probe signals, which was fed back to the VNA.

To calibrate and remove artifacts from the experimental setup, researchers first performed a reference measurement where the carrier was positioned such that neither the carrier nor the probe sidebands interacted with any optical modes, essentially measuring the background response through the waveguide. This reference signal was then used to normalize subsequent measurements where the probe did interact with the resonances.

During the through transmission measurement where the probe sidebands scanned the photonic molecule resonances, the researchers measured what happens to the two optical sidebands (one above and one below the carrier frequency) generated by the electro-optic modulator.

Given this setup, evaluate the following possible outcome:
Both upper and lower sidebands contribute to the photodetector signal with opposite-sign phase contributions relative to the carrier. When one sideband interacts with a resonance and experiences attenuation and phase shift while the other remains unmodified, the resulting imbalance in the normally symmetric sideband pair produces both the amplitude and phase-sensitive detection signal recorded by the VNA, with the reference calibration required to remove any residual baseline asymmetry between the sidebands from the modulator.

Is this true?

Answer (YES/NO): NO